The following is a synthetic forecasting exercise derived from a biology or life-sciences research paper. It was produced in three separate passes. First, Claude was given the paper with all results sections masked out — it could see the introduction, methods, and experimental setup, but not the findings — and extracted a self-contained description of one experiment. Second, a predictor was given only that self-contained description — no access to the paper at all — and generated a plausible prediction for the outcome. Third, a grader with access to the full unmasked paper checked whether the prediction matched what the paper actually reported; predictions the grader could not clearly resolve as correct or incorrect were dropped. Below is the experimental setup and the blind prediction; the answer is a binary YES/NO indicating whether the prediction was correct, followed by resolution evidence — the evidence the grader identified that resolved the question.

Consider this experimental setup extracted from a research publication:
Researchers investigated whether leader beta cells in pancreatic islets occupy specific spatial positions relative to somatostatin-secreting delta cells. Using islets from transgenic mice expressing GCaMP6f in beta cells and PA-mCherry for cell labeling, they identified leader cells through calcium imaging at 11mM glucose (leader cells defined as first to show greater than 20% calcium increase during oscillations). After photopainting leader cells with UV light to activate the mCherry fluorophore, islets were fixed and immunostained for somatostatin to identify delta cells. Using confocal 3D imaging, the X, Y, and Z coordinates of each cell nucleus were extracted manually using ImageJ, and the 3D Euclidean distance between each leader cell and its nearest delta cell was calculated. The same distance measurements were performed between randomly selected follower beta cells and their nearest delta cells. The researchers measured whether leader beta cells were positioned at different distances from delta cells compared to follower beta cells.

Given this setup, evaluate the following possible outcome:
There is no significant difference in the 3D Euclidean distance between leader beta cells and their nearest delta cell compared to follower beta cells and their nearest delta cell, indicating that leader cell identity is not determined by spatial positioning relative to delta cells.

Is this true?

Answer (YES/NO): NO